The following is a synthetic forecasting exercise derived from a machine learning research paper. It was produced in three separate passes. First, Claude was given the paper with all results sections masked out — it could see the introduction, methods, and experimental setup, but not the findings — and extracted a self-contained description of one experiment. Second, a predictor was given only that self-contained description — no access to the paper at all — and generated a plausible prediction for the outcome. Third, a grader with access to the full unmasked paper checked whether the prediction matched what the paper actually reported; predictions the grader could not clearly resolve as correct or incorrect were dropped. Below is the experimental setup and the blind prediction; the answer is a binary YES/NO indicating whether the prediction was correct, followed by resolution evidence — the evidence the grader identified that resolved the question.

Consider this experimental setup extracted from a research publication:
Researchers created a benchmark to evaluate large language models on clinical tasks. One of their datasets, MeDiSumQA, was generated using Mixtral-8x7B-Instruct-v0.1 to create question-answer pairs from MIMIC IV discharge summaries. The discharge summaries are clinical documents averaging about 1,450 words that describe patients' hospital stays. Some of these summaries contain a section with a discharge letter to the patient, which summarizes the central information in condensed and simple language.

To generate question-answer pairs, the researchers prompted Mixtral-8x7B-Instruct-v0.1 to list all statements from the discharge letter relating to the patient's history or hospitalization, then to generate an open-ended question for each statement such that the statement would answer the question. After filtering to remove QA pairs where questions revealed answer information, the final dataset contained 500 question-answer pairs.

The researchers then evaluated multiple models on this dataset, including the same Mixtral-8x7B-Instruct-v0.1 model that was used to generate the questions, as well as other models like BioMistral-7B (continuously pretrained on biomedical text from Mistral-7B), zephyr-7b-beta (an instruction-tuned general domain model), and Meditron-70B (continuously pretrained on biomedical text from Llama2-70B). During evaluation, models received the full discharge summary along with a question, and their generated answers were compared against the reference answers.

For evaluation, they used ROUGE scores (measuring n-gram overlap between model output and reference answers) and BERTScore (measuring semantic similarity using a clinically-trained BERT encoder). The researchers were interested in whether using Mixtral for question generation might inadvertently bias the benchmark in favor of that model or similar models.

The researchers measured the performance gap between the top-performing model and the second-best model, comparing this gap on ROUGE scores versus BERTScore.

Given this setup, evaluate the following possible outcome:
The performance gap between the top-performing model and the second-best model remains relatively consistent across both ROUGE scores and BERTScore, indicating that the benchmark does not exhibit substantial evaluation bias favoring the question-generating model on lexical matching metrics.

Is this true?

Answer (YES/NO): NO